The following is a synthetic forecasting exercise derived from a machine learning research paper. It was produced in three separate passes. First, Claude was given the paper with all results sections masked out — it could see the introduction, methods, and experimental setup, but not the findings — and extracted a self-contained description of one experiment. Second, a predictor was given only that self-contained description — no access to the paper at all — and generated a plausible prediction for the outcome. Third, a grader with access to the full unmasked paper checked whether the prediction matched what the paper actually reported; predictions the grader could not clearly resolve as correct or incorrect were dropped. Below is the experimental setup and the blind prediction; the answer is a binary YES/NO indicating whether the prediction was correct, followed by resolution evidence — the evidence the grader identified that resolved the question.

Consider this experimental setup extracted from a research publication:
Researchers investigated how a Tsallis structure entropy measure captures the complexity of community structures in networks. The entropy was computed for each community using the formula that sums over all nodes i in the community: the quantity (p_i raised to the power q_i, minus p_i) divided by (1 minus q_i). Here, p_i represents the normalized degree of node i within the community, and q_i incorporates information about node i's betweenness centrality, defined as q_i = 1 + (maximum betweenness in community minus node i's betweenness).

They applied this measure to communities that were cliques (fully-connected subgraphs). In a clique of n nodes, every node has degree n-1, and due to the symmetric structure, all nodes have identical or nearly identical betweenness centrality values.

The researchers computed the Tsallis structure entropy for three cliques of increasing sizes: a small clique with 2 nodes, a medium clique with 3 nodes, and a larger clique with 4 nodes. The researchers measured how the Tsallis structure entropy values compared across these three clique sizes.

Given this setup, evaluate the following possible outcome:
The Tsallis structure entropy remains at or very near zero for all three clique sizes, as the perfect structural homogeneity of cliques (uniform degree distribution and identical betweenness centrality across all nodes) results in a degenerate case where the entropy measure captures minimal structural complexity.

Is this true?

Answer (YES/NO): NO